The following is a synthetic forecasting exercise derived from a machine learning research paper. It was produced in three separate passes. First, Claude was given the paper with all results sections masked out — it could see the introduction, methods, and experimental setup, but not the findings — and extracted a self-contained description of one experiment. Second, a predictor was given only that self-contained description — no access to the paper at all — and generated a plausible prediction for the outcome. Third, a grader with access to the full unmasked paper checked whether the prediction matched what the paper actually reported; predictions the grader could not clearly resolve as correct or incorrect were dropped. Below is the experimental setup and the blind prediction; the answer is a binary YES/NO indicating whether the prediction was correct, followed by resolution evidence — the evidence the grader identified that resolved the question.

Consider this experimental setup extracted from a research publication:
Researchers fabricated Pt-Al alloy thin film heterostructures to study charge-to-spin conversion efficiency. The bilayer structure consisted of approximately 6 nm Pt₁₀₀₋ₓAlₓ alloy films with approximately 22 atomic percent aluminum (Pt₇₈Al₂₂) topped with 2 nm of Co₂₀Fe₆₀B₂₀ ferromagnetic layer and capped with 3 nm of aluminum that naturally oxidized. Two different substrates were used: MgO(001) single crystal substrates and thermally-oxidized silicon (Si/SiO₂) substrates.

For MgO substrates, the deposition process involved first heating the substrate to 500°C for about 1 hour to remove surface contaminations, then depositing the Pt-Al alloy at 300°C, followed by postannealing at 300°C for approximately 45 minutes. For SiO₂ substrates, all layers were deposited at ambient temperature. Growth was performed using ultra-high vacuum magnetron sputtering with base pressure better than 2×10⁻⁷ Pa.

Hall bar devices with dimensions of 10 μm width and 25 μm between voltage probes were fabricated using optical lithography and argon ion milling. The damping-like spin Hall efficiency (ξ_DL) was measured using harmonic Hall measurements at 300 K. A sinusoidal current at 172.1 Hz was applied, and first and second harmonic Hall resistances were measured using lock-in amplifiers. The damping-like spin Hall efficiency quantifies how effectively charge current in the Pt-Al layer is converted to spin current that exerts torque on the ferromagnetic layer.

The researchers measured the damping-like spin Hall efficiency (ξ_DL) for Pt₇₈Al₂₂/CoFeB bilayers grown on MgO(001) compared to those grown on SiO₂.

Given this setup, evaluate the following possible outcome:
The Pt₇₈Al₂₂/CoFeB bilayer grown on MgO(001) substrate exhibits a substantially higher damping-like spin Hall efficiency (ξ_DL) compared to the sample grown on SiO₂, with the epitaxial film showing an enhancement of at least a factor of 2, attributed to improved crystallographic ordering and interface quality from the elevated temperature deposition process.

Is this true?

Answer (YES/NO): YES